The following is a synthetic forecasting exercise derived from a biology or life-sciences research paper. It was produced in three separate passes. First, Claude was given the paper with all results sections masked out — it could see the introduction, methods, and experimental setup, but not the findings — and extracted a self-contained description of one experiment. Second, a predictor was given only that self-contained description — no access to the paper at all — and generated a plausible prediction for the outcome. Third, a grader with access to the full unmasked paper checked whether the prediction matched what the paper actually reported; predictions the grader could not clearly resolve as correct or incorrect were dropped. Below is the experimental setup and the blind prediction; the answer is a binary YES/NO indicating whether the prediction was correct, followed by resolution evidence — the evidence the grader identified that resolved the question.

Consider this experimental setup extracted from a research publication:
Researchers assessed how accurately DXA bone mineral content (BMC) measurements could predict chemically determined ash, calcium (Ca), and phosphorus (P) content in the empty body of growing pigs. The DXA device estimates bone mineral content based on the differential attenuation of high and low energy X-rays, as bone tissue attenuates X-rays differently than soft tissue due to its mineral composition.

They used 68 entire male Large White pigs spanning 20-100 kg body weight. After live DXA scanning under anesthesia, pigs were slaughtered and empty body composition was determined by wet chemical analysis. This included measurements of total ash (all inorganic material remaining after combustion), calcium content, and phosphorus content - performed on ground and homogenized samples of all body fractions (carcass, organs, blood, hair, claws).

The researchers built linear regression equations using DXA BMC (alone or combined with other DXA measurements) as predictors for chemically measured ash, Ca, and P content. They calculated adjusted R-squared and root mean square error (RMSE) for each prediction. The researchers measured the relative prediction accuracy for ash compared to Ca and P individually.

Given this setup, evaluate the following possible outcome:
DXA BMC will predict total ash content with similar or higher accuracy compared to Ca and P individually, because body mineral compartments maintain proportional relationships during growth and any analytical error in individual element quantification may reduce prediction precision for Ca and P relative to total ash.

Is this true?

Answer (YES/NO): YES